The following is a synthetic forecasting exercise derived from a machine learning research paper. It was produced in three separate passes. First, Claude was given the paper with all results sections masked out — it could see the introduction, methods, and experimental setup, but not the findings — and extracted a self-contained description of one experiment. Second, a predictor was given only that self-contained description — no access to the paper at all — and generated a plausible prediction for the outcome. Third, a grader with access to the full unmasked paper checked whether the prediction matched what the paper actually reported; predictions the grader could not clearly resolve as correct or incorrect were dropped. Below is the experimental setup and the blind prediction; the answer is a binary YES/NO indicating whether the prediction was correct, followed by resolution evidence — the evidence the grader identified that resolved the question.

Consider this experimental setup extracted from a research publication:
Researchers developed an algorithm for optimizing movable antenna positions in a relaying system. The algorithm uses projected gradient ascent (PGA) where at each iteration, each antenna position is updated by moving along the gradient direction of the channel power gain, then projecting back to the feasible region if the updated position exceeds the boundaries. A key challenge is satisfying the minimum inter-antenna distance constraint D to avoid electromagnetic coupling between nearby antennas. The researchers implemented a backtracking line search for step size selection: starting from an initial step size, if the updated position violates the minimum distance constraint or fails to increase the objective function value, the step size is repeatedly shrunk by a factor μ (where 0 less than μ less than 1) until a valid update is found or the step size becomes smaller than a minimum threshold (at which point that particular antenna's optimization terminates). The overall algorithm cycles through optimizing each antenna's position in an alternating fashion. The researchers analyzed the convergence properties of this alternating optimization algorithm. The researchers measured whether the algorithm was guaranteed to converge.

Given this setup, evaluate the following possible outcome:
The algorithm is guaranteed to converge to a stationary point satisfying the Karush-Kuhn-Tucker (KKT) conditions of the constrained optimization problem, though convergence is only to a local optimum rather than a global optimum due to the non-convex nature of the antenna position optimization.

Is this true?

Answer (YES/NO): NO